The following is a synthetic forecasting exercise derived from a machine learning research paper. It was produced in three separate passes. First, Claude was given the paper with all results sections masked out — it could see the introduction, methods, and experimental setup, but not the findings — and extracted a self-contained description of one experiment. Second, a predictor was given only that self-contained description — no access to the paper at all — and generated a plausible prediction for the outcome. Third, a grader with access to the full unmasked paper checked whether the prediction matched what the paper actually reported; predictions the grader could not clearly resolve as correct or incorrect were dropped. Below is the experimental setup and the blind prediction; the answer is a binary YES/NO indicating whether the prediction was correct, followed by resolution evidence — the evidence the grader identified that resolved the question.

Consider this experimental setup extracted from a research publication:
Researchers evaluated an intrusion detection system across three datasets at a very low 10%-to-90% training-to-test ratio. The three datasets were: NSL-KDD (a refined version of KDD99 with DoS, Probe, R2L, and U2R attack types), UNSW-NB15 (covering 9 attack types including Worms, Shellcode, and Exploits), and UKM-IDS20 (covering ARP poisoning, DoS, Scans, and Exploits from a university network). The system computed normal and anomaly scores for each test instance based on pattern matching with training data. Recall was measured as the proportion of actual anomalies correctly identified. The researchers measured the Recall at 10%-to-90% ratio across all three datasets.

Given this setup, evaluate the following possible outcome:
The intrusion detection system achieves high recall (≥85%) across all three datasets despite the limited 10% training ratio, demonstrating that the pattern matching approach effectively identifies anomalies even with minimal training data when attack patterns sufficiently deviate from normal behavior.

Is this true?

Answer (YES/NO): YES